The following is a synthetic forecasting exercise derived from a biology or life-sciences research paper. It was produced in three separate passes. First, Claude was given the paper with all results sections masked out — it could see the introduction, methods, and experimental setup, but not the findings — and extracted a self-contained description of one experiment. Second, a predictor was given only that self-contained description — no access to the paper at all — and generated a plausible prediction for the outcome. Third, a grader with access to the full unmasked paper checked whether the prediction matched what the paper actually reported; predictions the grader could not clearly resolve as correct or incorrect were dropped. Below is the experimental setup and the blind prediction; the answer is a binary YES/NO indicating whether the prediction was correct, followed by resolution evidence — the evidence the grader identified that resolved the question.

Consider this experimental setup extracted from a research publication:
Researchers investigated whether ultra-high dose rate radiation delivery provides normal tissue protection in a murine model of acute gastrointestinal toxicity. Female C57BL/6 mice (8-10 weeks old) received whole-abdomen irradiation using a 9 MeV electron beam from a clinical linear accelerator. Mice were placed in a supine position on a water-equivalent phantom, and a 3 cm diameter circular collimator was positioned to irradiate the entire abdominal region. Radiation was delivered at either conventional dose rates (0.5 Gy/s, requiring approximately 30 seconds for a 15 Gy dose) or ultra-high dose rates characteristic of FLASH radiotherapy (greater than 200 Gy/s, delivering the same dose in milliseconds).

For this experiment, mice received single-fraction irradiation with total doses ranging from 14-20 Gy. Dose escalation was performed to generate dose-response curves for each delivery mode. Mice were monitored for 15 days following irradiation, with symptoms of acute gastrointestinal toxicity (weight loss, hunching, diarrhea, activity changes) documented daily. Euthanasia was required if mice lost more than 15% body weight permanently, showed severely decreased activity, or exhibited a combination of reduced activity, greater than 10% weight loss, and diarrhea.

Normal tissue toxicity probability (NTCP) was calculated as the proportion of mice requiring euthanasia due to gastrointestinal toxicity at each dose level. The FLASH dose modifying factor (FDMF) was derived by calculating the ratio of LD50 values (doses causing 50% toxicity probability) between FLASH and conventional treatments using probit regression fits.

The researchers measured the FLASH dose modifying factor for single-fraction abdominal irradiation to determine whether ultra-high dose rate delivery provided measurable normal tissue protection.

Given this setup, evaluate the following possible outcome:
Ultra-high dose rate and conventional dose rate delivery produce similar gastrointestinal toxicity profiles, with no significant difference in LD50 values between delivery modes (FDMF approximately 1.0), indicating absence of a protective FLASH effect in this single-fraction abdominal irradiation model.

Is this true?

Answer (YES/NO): NO